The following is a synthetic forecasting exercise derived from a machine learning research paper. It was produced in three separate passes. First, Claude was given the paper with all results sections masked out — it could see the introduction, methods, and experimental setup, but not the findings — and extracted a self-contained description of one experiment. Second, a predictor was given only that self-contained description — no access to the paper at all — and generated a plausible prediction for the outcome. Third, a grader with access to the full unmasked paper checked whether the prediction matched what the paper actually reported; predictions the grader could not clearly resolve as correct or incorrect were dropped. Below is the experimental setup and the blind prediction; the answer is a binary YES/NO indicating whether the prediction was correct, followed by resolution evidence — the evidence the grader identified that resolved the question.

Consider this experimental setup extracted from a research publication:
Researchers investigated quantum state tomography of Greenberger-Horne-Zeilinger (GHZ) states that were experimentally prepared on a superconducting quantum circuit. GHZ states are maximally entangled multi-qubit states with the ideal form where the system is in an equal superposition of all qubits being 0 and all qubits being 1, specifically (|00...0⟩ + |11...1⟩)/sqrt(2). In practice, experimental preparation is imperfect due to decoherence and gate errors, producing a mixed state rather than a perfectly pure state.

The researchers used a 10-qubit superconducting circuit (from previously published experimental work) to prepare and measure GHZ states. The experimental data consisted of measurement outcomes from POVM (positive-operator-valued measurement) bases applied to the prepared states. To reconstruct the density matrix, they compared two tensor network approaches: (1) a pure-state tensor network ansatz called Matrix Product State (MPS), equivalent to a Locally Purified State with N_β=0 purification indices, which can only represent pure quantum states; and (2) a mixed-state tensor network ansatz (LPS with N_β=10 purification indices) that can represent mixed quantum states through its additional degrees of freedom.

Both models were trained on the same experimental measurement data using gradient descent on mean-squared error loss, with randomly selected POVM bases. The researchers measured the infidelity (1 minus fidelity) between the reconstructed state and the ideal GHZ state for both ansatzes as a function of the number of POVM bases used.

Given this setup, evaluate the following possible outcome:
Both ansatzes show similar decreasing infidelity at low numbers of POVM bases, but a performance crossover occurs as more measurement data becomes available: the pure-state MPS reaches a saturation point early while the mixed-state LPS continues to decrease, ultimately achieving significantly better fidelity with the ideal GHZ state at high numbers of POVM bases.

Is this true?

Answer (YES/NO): NO